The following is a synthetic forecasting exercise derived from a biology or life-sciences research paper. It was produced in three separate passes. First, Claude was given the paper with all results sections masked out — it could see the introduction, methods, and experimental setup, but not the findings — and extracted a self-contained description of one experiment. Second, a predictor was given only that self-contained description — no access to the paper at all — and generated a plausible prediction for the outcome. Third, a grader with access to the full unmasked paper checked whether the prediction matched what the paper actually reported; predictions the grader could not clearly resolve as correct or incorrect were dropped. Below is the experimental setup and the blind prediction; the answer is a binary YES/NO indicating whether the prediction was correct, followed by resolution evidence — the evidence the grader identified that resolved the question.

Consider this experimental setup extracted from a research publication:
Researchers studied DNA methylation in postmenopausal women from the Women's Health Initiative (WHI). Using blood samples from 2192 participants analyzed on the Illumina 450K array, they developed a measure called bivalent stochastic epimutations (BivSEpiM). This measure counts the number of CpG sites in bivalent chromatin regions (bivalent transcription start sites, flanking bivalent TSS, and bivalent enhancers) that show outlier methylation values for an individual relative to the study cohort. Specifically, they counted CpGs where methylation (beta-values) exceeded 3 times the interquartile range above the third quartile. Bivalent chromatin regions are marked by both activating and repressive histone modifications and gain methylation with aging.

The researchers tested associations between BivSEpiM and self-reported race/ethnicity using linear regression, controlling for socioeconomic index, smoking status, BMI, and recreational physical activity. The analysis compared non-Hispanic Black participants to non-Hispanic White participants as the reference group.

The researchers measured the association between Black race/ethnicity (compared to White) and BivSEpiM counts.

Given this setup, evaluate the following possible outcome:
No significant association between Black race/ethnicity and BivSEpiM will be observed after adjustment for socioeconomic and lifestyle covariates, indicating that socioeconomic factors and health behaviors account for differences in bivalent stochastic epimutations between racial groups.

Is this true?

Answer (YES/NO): NO